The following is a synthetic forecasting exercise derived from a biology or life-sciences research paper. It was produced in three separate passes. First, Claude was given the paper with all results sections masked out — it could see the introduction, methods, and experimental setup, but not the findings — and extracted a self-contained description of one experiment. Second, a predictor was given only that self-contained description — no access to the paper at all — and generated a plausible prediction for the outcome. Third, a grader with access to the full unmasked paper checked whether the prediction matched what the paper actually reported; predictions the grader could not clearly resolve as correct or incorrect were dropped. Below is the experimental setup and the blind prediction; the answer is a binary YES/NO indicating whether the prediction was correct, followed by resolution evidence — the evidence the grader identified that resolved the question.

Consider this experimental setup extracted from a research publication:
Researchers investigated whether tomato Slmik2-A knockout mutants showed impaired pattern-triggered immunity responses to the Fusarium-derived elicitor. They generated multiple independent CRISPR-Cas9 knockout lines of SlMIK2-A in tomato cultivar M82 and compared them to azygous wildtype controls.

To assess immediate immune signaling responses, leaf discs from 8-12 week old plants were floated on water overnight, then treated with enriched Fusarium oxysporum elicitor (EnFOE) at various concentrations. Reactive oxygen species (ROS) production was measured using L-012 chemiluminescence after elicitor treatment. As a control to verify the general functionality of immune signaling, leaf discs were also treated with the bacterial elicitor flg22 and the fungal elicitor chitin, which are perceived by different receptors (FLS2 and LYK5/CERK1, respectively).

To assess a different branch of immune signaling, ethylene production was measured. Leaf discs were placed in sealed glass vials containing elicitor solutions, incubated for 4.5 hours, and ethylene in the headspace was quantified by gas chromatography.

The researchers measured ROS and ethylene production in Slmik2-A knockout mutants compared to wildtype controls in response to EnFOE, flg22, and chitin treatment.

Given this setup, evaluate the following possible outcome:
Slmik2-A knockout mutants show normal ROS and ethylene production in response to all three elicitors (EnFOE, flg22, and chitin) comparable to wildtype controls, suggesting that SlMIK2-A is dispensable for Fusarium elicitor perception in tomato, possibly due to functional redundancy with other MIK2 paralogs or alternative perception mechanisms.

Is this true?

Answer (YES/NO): NO